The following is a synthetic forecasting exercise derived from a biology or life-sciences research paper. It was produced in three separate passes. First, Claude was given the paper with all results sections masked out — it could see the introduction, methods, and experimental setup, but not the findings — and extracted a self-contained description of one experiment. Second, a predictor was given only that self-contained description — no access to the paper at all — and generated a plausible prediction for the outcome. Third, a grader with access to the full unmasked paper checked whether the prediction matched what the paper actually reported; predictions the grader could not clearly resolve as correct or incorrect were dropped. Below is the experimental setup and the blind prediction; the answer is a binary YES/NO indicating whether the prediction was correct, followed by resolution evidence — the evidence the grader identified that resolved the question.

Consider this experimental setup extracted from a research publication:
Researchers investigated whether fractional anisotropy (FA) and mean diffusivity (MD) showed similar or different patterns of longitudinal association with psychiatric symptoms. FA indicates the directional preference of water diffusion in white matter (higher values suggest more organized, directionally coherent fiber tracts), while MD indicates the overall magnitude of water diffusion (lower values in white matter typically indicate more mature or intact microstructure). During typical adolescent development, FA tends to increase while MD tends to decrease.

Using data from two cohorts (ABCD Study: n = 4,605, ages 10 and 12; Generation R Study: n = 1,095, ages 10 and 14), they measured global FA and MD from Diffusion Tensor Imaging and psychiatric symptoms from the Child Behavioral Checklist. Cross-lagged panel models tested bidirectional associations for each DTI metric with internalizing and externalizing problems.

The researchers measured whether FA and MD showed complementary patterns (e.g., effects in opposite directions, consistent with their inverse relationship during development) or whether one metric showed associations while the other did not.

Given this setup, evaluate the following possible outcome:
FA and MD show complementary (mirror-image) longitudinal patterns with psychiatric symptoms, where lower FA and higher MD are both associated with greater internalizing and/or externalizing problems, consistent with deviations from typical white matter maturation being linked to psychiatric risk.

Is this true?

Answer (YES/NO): NO